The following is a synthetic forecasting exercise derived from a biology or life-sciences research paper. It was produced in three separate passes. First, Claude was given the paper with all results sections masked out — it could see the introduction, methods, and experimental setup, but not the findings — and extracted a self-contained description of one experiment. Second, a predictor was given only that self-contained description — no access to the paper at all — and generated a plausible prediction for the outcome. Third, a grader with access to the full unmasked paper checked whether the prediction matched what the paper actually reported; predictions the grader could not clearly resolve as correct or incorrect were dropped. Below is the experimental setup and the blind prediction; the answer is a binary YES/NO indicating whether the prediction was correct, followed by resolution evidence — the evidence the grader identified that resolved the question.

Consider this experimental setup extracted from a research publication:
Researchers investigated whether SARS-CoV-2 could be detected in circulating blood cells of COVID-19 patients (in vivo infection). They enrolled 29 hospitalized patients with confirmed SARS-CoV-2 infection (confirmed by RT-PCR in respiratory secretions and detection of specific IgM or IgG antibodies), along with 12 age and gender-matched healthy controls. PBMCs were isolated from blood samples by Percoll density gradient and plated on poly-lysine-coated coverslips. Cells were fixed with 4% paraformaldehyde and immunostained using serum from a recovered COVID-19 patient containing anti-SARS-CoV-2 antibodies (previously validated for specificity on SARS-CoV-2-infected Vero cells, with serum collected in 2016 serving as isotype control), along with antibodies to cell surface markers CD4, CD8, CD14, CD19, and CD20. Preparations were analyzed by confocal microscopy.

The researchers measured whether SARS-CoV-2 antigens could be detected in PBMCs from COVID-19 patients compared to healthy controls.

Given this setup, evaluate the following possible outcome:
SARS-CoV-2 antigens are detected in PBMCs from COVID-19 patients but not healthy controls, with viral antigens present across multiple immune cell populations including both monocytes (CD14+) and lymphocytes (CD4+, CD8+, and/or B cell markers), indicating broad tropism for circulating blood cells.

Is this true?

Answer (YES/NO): YES